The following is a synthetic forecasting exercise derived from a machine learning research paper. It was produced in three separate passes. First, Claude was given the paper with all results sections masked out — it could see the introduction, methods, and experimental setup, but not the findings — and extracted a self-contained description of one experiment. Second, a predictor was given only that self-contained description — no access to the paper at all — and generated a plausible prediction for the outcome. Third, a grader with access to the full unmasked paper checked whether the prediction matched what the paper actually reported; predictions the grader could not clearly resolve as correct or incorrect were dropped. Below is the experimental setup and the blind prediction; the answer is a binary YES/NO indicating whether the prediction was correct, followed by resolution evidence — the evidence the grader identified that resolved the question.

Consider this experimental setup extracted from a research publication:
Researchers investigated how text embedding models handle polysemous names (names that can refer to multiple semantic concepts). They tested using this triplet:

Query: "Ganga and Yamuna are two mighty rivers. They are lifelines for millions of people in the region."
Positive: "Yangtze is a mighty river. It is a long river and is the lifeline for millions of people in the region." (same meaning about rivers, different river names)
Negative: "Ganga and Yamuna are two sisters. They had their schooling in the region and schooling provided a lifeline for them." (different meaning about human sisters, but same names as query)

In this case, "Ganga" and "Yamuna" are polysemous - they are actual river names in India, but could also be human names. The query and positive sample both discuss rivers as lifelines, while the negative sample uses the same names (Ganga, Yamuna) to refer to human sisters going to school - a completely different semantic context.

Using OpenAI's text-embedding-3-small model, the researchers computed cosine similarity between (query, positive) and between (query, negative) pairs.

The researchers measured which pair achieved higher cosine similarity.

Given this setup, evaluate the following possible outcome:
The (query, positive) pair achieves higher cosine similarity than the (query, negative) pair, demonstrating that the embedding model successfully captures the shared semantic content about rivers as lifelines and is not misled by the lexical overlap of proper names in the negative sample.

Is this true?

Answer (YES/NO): NO